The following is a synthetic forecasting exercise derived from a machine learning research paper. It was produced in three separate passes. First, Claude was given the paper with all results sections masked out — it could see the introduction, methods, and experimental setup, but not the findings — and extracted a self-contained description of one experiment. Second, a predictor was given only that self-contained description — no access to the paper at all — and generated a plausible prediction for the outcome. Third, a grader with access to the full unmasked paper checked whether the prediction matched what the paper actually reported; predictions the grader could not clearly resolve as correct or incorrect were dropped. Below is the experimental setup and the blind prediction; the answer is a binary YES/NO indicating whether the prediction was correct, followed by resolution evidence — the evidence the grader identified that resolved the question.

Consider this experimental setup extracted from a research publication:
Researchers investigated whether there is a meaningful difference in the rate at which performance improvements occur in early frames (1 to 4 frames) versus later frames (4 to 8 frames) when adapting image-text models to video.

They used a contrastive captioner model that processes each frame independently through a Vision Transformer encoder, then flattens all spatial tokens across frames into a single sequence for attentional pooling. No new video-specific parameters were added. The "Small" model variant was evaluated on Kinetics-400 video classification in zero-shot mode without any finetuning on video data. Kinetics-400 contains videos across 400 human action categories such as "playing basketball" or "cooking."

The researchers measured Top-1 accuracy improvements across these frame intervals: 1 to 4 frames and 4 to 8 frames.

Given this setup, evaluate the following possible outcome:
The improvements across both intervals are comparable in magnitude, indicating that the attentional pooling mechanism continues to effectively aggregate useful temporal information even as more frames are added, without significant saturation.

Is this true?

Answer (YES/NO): NO